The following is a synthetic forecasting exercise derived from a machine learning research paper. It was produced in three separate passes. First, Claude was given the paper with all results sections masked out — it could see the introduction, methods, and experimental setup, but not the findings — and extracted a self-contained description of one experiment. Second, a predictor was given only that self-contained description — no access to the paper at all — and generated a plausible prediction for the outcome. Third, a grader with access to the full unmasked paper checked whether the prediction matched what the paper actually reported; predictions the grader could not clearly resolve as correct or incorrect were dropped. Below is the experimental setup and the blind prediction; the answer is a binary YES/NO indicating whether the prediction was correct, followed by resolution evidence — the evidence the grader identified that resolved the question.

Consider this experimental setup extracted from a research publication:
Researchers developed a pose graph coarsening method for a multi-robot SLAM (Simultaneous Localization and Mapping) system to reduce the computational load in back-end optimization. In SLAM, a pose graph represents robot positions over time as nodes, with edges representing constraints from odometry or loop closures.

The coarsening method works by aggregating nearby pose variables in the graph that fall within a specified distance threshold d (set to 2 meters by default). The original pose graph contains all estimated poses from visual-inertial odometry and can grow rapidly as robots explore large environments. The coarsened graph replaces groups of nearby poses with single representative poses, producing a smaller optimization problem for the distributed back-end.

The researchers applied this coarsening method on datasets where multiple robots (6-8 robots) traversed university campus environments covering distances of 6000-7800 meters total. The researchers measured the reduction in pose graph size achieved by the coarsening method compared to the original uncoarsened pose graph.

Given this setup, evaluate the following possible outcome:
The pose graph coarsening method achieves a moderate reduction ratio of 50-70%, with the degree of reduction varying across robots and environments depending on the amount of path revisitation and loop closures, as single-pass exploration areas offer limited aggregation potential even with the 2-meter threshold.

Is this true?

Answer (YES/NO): NO